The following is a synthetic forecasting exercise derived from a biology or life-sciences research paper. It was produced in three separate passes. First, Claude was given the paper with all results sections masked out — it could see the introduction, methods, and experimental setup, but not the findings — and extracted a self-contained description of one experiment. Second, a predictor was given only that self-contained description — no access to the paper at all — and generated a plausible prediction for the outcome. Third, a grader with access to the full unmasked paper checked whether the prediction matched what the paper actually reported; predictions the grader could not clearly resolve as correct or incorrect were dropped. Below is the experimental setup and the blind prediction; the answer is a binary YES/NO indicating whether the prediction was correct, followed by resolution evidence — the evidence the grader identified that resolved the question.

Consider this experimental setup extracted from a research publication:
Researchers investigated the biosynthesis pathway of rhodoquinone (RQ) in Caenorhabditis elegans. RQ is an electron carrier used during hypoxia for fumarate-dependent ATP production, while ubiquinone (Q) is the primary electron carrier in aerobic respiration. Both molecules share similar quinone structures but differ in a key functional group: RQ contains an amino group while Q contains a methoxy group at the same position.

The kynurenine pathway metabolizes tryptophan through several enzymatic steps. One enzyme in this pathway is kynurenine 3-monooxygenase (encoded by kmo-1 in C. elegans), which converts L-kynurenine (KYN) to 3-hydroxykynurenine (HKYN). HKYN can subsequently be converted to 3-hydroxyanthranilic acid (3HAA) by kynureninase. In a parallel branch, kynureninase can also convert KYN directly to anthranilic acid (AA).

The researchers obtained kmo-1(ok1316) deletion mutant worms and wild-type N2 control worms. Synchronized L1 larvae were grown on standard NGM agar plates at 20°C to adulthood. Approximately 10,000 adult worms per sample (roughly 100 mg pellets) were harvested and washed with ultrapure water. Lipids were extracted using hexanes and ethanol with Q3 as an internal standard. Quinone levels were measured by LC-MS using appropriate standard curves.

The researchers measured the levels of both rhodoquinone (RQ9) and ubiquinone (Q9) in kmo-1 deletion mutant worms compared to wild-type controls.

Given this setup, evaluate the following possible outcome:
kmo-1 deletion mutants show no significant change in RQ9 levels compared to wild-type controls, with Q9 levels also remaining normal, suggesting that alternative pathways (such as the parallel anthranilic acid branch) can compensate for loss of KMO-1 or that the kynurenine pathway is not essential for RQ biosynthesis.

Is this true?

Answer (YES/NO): NO